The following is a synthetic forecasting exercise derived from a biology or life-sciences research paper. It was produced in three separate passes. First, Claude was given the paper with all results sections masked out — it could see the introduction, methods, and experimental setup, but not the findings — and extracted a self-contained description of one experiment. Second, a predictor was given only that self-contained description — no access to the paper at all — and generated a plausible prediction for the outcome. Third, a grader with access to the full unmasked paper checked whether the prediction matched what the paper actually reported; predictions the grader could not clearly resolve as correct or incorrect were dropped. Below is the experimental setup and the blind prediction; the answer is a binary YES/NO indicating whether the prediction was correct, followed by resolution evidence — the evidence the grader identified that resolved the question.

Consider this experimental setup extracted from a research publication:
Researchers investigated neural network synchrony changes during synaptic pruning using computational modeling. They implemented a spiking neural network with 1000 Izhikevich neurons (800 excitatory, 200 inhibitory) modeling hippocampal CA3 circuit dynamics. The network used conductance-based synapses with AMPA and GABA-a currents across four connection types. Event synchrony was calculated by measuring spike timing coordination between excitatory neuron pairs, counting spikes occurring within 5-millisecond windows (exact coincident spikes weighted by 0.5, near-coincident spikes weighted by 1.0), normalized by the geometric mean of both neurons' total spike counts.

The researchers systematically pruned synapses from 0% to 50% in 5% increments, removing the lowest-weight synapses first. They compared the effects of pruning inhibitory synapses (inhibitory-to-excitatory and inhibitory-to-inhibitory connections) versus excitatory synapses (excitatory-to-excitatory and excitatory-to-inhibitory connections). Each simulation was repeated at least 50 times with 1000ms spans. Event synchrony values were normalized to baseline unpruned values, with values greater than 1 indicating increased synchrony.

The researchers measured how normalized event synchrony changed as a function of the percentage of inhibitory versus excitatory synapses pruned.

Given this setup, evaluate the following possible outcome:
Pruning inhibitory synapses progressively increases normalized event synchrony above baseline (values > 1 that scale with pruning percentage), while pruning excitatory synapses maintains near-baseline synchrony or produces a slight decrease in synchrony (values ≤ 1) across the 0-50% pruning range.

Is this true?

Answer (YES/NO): YES